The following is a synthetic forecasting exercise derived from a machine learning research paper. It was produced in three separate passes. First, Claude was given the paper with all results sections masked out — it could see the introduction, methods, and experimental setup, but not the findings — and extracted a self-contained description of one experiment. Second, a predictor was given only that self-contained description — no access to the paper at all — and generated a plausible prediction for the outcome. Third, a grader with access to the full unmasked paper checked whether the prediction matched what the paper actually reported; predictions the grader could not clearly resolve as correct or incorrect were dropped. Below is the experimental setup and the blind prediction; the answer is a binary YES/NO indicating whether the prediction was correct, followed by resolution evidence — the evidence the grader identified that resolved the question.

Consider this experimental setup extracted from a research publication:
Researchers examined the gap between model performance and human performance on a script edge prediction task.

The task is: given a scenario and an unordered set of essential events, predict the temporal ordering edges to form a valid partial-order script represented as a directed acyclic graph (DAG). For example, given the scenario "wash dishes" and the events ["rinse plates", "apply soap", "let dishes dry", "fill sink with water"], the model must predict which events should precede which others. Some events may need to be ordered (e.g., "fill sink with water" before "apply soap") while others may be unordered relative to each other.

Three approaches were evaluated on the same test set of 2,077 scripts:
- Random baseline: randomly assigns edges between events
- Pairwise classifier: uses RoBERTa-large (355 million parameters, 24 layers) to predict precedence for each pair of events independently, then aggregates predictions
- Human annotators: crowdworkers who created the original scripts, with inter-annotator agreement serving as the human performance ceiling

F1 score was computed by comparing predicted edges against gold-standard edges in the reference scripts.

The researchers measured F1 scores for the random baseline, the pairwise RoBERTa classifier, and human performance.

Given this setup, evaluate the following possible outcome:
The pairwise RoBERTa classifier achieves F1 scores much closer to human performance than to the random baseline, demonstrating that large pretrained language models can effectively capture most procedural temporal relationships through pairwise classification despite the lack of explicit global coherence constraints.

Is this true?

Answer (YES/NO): NO